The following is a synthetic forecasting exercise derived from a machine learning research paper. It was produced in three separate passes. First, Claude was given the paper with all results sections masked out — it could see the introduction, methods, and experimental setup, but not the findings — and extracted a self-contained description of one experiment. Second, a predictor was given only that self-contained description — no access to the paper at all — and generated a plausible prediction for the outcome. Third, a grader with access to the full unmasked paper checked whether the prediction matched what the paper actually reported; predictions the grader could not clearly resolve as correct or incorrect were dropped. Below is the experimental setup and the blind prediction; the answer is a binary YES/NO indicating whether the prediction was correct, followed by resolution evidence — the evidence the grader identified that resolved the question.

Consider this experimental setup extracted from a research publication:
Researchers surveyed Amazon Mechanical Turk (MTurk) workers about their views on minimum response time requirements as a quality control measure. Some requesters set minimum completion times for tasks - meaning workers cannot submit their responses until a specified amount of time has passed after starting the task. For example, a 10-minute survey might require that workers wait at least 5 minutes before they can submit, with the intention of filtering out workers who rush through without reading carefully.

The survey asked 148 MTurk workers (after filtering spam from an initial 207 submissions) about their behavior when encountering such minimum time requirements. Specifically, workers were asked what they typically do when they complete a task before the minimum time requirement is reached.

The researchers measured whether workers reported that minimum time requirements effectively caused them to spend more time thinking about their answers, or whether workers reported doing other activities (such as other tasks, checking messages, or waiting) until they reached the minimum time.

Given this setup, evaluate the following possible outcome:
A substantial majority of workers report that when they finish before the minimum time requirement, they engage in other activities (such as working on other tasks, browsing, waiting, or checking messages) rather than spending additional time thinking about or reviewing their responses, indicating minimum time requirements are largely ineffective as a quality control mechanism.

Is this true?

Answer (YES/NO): NO